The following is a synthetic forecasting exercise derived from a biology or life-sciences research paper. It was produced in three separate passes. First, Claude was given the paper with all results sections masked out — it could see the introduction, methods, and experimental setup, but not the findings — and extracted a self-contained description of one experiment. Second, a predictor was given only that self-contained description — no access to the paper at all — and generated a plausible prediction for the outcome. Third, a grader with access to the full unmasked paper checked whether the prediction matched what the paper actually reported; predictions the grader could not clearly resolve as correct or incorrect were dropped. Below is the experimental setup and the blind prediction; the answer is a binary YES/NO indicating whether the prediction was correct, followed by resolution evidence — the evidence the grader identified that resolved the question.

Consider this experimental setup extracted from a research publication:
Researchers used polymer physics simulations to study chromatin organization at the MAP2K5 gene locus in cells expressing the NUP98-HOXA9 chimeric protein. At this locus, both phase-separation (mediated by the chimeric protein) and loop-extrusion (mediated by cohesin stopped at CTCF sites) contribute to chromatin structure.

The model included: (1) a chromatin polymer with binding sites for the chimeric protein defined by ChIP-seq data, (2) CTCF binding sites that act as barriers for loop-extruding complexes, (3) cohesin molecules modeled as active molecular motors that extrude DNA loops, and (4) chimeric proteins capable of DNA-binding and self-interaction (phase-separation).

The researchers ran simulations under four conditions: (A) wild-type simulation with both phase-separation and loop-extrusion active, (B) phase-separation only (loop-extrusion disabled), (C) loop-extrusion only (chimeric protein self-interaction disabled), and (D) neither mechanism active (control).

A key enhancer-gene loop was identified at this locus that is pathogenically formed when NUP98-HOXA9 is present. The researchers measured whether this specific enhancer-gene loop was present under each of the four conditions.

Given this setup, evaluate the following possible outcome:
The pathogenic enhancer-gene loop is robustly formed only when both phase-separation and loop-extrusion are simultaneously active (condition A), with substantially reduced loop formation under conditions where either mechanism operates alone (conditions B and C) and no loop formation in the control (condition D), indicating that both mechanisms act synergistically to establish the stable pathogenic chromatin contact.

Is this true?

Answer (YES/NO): NO